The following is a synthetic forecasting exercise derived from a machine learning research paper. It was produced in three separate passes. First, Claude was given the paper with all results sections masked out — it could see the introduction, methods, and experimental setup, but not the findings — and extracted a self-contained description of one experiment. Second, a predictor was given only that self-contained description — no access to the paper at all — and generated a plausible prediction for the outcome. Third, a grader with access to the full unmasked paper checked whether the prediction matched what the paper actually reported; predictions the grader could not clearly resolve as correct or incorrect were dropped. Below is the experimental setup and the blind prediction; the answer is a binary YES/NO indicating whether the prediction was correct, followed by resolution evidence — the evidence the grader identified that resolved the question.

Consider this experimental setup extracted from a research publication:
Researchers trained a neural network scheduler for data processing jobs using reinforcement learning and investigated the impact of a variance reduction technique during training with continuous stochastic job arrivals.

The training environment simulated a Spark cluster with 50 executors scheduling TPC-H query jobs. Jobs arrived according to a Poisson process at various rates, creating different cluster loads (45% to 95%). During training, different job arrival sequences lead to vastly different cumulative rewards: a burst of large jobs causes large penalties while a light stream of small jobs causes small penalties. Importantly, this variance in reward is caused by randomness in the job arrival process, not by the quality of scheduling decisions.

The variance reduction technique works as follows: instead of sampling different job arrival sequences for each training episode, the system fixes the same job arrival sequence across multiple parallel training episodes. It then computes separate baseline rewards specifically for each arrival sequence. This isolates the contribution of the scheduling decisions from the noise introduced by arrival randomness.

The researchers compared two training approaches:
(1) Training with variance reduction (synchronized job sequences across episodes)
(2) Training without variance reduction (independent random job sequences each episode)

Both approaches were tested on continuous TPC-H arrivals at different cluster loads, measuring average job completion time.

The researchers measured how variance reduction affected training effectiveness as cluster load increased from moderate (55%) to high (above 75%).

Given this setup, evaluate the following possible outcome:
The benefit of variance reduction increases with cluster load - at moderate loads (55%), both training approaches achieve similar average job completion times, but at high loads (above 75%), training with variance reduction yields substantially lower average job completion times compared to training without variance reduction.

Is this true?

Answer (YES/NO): YES